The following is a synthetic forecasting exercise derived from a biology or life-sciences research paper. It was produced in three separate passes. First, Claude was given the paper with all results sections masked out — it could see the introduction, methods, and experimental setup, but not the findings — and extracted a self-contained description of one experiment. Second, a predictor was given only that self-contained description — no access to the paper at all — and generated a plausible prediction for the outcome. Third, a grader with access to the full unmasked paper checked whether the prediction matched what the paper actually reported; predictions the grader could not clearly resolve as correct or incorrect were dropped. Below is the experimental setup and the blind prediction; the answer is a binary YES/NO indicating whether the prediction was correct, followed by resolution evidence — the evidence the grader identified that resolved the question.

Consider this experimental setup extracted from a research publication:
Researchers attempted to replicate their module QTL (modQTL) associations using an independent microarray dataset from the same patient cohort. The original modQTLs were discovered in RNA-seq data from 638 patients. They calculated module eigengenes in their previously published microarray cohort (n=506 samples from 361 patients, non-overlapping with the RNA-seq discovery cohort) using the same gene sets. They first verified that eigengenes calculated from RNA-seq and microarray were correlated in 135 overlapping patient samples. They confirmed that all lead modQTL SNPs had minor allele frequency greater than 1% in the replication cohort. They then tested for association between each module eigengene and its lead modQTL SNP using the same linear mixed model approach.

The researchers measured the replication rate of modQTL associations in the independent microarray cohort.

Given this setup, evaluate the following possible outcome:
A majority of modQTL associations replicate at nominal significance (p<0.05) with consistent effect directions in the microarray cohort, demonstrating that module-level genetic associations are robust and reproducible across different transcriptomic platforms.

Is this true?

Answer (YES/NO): YES